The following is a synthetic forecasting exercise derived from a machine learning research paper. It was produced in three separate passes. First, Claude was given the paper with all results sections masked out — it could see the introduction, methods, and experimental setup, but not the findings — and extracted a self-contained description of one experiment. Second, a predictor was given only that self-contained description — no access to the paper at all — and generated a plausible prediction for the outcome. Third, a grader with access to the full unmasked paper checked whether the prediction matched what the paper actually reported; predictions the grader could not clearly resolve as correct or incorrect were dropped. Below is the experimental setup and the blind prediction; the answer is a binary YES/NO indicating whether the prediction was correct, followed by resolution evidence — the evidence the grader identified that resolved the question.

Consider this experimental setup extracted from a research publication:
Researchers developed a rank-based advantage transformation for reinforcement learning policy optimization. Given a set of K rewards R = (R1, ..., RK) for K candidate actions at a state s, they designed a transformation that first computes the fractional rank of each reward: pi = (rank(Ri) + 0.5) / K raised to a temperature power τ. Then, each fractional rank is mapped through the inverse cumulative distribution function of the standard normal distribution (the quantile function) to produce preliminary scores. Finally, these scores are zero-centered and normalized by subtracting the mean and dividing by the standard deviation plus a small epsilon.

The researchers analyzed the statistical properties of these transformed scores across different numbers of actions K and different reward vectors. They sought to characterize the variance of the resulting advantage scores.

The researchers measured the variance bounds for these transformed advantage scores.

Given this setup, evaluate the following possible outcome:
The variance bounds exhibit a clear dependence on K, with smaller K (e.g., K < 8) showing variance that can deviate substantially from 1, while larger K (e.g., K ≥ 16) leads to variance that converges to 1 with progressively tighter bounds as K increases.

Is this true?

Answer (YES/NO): YES